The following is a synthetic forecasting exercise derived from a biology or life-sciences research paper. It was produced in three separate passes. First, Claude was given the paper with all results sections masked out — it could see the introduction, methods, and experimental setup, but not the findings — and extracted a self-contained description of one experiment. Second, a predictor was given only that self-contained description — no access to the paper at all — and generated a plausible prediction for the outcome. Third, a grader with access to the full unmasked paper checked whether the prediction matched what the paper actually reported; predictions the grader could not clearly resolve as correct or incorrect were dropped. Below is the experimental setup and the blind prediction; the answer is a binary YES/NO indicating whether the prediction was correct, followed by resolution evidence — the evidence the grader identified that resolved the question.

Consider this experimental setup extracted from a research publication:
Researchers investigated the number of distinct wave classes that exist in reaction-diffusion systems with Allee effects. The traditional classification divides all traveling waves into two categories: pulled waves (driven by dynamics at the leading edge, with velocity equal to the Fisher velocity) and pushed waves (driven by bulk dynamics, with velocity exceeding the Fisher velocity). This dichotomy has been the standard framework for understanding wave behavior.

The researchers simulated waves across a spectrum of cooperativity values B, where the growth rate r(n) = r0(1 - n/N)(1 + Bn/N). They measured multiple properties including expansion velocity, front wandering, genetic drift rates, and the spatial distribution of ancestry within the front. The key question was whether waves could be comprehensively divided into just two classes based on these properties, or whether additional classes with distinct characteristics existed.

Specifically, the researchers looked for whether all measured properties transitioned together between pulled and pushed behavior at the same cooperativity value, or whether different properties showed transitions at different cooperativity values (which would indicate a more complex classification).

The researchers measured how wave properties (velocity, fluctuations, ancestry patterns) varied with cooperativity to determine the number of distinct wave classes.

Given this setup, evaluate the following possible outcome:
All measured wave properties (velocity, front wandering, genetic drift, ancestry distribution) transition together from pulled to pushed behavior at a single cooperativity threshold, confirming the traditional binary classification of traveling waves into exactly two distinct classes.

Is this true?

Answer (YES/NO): NO